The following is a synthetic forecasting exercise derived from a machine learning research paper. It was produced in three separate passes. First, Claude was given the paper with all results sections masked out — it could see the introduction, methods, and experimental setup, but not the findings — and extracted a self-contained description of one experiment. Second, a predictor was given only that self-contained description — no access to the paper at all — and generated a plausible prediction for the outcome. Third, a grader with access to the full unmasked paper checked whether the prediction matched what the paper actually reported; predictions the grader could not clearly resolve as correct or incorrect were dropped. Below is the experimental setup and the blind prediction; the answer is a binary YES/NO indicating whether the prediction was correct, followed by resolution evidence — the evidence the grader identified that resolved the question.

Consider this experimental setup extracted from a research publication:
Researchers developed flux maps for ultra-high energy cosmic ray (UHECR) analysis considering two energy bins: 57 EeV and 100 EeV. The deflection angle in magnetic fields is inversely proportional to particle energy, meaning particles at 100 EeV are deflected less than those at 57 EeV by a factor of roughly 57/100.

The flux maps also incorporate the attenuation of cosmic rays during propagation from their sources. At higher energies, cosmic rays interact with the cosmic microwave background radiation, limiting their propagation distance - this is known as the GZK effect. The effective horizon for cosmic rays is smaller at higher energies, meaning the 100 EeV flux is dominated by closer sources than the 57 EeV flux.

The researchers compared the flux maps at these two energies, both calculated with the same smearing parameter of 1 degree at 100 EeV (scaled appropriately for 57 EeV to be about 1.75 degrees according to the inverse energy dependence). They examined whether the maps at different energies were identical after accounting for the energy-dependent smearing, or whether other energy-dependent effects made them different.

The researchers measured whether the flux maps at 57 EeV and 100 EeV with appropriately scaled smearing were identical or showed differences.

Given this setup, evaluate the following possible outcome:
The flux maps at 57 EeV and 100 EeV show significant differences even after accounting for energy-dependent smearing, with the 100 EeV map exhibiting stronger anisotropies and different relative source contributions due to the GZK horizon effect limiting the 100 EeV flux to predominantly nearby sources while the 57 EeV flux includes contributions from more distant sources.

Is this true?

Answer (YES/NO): YES